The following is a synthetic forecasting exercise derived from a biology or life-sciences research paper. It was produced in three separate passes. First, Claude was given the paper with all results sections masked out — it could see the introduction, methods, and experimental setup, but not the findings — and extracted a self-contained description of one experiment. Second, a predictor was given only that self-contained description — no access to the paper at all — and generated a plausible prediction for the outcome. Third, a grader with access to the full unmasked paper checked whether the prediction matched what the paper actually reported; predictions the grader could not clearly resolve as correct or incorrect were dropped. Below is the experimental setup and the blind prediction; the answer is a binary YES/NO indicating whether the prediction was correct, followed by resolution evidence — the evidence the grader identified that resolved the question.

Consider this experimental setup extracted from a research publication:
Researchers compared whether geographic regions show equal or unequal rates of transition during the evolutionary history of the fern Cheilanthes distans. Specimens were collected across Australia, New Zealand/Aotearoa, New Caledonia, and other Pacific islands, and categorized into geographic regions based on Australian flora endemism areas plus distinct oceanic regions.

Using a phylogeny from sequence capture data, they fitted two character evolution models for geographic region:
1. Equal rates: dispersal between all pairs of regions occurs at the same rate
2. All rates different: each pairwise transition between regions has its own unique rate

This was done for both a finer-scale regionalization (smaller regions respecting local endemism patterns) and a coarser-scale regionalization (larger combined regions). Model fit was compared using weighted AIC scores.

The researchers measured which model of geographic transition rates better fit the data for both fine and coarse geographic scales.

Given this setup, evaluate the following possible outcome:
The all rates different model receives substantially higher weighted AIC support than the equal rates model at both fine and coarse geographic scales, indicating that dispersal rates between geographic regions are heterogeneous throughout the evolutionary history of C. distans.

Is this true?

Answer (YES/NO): YES